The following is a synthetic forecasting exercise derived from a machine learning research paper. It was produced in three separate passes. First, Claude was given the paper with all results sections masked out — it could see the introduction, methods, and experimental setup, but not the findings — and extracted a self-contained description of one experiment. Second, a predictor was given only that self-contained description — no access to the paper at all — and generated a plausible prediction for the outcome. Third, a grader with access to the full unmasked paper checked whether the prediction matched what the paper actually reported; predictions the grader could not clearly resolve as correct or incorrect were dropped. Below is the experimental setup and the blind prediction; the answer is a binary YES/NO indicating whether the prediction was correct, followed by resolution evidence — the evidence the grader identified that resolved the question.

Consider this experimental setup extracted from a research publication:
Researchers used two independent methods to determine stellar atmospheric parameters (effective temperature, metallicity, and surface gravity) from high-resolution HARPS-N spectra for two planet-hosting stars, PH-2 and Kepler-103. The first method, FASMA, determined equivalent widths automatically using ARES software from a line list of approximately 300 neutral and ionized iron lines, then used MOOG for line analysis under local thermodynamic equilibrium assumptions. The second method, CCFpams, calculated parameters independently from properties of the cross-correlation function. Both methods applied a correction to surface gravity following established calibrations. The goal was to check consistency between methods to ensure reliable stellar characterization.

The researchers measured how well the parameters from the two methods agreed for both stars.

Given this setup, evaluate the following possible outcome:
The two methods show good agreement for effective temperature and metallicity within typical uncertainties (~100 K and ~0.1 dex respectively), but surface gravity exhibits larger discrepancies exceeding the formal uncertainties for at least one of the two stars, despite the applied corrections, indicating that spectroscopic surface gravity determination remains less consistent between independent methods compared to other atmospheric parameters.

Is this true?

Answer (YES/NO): NO